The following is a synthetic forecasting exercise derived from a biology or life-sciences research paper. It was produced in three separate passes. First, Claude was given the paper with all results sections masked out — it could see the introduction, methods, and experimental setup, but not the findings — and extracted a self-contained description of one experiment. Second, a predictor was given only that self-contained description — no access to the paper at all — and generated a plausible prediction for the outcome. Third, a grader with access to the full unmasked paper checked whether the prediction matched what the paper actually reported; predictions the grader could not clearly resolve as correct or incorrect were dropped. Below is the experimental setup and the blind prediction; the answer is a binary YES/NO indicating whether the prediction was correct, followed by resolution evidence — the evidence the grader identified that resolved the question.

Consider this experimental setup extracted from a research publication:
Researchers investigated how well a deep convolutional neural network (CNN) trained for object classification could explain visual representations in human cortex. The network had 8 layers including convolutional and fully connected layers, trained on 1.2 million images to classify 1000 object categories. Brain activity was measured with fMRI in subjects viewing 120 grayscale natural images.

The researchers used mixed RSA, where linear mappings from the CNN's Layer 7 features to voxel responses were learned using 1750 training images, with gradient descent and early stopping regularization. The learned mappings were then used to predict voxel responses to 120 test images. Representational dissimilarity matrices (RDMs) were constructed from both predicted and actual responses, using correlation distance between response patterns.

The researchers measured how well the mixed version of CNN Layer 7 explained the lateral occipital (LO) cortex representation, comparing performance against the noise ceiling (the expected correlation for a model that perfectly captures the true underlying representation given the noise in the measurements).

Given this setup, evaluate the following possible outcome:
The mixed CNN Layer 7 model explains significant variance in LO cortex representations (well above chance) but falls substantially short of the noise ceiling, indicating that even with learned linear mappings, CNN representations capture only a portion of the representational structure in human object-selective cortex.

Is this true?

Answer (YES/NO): NO